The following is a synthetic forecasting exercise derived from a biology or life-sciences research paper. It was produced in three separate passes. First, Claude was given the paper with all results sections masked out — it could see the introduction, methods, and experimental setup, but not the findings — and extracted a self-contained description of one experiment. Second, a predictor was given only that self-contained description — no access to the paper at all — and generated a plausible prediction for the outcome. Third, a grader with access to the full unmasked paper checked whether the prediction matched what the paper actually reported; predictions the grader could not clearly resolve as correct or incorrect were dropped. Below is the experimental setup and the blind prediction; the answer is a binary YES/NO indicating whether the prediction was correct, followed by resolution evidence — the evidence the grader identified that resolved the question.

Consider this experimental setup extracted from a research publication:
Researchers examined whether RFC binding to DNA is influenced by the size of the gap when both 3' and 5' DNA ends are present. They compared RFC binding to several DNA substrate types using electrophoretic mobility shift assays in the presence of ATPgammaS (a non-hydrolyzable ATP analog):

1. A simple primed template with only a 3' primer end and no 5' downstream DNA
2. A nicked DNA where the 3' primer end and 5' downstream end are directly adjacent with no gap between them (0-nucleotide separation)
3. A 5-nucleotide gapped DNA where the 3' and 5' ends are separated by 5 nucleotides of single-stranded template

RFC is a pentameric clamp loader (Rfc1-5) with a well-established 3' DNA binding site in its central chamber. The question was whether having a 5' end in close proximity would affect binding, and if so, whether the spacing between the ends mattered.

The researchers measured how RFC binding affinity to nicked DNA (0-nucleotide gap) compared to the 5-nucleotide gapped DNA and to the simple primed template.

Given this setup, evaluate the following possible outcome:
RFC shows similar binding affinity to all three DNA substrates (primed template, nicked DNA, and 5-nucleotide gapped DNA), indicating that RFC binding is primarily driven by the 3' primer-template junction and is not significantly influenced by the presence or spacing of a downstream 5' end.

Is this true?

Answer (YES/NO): NO